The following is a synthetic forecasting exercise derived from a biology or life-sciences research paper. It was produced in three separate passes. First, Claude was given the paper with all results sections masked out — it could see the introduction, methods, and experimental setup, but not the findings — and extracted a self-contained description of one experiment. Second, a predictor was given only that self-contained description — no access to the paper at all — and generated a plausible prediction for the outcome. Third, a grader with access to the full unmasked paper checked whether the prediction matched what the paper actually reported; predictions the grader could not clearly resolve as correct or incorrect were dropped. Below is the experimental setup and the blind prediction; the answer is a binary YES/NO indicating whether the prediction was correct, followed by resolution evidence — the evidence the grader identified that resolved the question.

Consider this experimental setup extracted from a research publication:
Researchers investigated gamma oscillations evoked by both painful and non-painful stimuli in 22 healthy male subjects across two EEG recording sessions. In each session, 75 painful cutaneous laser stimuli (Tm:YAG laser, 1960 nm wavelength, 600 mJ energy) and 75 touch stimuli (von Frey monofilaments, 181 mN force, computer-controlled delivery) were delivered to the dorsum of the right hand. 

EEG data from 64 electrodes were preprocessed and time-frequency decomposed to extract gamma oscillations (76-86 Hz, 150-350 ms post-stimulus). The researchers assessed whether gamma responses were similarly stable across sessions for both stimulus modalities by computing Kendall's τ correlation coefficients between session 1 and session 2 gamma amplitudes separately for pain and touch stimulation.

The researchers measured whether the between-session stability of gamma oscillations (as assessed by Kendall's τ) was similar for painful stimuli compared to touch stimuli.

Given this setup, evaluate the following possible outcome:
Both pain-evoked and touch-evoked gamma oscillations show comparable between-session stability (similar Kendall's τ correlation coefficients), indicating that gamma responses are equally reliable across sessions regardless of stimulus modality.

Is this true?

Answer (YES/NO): NO